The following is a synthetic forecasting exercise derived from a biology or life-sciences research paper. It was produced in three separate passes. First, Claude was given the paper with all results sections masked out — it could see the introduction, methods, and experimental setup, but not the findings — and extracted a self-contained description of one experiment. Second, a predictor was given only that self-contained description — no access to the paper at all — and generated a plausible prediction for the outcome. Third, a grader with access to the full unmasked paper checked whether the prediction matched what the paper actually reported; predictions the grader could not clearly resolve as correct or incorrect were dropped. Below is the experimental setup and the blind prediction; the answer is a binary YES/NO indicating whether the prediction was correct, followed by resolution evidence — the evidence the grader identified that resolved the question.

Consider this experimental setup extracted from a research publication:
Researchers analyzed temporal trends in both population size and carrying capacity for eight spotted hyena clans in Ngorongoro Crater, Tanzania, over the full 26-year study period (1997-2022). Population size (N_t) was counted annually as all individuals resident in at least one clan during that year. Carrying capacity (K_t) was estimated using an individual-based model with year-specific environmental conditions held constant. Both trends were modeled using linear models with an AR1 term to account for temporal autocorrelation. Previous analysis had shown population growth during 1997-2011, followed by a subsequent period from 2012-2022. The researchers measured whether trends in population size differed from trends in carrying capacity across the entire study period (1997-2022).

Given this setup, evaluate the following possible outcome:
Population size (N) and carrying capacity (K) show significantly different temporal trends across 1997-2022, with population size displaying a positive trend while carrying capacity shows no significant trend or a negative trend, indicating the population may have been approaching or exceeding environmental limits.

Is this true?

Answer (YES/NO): YES